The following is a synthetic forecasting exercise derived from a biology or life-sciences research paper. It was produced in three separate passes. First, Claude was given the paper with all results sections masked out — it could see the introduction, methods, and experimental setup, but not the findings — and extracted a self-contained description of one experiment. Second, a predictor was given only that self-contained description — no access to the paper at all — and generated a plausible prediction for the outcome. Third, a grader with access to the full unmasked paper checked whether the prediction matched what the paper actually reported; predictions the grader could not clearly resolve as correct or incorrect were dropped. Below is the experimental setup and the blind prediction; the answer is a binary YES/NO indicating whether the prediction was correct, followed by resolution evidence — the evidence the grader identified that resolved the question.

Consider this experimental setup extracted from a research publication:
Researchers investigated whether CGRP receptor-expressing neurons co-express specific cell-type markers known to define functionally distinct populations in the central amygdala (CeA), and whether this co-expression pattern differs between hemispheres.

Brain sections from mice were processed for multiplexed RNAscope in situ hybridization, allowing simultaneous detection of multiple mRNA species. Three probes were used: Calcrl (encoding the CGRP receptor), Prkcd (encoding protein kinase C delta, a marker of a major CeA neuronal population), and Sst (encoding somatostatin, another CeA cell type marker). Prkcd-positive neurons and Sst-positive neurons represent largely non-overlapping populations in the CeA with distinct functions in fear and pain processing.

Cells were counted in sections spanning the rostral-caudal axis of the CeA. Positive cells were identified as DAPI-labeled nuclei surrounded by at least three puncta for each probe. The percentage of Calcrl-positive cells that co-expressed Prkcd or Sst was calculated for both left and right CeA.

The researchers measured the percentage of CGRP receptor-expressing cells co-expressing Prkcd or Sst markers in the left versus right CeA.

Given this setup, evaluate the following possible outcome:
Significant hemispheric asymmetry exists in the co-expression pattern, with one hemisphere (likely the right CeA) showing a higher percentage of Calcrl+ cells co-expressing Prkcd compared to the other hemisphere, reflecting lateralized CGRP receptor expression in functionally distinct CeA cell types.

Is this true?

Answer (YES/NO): NO